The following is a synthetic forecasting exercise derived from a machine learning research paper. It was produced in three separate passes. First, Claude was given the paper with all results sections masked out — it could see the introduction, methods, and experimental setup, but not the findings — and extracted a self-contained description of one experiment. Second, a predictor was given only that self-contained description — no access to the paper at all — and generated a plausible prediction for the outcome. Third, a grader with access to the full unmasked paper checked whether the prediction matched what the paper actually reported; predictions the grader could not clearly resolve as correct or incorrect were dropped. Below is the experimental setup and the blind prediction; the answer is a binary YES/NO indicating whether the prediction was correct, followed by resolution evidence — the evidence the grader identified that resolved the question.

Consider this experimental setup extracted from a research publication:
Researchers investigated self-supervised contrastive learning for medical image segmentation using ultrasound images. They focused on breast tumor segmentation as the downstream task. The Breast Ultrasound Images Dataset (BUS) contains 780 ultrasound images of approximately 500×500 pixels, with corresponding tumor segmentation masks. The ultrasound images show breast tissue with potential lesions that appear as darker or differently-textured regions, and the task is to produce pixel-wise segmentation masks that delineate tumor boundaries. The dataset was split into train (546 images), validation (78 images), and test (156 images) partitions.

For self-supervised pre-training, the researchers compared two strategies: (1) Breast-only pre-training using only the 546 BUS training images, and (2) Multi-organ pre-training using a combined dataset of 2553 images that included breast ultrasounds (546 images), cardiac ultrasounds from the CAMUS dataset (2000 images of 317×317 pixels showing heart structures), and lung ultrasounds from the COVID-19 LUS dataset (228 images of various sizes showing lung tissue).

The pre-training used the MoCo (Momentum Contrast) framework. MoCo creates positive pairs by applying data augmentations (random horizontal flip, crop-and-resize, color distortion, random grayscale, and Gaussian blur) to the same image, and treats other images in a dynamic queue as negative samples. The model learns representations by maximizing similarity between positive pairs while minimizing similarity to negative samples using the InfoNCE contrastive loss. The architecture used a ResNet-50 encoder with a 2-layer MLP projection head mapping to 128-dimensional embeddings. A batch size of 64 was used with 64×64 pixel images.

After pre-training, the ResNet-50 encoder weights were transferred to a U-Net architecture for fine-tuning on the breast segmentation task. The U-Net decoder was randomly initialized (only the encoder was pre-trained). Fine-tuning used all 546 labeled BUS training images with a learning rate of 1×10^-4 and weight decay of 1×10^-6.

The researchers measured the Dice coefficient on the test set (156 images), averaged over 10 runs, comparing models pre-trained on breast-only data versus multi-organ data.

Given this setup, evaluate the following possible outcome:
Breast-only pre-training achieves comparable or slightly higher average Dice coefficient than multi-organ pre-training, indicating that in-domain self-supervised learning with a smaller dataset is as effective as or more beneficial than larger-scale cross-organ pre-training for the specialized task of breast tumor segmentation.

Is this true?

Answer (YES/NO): YES